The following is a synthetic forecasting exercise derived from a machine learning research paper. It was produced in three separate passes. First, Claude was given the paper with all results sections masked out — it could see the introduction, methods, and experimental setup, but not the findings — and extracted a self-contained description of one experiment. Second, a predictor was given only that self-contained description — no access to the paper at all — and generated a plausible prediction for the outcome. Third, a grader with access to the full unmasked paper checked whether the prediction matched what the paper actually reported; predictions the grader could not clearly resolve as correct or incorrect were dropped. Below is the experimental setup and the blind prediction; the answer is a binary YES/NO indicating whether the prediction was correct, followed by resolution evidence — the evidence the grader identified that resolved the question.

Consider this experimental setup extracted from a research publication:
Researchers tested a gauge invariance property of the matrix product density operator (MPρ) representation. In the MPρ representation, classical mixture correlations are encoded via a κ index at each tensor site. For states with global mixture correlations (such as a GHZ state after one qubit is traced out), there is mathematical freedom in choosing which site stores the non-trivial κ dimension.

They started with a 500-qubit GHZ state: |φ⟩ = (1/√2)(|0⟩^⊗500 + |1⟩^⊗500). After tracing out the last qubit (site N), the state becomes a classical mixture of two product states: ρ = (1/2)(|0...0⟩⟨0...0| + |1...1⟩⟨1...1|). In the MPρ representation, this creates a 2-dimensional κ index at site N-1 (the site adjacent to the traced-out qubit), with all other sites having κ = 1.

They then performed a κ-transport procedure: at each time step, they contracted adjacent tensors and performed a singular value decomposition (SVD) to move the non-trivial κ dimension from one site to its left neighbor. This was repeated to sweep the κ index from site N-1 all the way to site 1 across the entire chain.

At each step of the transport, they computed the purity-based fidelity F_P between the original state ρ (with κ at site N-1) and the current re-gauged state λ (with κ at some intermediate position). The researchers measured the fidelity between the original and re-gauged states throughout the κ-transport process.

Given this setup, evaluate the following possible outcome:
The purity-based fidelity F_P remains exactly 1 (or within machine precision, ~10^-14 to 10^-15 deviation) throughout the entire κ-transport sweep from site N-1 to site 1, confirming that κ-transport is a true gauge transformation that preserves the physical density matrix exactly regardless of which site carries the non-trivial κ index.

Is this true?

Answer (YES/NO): YES